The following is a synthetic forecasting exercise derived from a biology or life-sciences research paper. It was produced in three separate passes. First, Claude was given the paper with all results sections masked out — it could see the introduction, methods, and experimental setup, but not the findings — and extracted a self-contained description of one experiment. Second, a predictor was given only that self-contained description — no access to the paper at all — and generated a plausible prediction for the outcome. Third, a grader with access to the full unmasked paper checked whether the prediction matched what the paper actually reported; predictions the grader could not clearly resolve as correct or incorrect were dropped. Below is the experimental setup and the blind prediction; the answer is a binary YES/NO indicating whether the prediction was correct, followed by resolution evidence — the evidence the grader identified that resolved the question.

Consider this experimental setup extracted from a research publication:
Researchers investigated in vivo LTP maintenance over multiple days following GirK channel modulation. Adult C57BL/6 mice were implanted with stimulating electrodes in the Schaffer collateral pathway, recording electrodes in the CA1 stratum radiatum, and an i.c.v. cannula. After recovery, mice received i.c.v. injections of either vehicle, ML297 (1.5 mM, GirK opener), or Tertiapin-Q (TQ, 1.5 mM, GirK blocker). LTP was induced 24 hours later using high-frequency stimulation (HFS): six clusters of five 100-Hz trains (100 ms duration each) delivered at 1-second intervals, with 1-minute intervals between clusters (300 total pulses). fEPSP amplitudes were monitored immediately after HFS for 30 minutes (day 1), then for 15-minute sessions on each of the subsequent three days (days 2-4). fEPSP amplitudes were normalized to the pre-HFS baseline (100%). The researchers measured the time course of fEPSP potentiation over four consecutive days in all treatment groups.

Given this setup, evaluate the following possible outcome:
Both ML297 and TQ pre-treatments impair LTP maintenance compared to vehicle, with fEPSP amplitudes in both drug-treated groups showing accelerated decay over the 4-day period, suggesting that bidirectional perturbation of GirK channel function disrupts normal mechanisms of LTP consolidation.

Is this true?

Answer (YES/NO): NO